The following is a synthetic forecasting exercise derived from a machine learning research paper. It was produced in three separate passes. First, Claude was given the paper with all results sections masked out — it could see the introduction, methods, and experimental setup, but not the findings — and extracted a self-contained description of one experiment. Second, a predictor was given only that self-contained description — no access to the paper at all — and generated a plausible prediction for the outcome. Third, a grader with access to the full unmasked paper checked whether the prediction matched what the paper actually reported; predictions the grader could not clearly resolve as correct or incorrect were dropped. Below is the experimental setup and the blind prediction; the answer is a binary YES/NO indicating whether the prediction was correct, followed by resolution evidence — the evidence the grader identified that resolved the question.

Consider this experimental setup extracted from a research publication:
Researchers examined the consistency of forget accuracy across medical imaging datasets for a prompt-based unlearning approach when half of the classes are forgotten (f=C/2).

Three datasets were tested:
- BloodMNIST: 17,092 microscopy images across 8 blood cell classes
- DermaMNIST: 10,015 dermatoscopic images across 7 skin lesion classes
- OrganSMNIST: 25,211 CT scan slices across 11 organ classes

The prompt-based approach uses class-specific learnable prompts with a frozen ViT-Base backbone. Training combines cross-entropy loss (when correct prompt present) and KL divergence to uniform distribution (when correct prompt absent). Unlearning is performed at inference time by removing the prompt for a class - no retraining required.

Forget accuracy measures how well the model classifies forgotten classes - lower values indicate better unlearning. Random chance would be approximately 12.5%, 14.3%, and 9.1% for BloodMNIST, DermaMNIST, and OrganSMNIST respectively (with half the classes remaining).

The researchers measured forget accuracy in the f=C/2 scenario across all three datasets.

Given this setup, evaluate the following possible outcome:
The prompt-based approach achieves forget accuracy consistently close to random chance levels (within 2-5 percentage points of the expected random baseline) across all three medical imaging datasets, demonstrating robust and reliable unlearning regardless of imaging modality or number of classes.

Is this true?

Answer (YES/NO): YES